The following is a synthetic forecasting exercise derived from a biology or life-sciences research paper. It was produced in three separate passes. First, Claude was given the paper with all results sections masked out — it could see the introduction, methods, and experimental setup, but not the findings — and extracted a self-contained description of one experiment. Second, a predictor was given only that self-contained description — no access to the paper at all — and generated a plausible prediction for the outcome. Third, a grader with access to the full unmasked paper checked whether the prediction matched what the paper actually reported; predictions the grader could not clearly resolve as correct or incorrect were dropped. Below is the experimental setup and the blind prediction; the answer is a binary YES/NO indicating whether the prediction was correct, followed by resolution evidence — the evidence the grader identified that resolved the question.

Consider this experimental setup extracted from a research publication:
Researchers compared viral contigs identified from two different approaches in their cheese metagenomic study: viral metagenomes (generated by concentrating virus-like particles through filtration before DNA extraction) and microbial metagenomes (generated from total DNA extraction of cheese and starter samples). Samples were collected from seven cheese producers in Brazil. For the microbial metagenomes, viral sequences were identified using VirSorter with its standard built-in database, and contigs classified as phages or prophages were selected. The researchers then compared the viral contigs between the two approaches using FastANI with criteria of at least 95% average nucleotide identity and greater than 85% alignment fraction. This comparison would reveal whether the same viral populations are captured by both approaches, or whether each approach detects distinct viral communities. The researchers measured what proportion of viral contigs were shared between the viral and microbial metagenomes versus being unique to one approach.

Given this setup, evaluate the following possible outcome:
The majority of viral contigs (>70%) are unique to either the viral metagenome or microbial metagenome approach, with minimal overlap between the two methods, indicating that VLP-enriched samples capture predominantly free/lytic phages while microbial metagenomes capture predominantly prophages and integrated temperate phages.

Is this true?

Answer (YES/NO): NO